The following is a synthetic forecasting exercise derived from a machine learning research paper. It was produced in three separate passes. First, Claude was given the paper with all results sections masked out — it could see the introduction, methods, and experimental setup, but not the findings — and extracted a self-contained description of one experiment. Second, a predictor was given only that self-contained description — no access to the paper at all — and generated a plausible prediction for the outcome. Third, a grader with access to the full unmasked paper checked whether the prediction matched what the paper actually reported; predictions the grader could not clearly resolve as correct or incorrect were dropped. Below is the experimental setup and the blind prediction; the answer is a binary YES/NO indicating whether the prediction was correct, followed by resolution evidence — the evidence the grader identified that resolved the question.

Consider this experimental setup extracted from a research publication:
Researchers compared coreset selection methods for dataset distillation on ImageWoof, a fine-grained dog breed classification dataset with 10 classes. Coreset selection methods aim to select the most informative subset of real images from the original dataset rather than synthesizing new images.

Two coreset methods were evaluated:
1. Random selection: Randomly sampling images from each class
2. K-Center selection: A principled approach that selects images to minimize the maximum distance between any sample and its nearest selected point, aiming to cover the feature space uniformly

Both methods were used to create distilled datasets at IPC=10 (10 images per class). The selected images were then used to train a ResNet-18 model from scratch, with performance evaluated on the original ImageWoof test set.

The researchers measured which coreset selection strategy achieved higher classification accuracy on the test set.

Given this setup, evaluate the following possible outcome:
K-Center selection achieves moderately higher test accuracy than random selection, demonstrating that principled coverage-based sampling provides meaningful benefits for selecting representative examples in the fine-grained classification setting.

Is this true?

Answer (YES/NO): NO